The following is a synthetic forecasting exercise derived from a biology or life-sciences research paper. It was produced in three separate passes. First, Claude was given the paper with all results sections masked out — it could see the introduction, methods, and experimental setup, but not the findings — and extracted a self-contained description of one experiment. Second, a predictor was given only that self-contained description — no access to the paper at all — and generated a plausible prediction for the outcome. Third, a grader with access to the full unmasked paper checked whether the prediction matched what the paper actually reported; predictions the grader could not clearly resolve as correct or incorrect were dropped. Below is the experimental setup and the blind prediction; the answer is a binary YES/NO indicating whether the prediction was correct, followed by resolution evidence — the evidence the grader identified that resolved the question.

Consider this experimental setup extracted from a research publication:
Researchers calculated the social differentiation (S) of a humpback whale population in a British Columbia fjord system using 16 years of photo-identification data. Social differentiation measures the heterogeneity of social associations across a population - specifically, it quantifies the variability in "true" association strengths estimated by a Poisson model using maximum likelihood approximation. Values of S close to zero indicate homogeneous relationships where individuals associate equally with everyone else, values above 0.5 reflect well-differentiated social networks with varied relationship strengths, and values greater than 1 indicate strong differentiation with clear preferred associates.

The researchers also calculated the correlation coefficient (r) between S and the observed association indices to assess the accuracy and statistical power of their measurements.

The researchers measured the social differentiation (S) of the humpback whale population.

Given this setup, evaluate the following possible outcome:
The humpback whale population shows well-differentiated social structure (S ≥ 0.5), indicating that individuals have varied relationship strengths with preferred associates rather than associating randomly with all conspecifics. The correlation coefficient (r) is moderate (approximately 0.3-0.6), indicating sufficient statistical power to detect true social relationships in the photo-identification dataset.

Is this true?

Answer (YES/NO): NO